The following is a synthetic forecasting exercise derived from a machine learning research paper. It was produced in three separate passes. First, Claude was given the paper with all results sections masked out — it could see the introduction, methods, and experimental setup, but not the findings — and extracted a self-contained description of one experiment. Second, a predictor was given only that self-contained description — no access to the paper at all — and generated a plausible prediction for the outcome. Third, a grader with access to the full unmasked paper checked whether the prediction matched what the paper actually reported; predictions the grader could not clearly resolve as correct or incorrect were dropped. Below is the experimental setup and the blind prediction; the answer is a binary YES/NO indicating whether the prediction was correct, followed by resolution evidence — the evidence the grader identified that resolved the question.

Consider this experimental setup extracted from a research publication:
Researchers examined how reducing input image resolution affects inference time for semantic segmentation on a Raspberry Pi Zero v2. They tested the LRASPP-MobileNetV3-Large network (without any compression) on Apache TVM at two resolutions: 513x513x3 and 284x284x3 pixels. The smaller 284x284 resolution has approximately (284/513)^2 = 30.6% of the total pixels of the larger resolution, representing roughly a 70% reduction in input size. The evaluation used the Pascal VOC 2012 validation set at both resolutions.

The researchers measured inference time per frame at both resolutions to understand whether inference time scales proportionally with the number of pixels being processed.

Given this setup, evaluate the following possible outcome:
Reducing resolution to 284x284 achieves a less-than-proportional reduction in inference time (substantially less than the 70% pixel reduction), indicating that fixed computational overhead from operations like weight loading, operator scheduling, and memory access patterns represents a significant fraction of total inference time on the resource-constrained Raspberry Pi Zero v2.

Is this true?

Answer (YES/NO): NO